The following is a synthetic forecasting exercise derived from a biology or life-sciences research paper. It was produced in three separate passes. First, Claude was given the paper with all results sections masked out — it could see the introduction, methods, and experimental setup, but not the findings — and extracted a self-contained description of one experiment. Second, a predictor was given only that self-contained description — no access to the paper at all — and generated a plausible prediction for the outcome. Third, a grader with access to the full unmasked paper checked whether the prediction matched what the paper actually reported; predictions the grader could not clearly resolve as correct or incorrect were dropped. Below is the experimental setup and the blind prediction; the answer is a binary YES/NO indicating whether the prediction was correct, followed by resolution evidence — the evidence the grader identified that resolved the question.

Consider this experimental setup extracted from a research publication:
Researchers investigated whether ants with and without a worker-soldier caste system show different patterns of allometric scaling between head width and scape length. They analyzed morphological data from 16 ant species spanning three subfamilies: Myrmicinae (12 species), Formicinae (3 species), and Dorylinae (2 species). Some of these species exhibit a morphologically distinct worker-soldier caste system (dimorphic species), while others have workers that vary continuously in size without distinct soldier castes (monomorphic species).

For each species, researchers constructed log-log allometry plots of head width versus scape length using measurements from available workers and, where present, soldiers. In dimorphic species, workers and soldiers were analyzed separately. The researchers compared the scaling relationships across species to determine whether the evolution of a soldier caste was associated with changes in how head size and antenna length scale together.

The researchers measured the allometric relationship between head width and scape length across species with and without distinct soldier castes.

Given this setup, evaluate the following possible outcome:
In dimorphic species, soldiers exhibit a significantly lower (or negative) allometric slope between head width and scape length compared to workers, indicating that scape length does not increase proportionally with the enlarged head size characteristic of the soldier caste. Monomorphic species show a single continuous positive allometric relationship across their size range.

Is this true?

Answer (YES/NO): NO